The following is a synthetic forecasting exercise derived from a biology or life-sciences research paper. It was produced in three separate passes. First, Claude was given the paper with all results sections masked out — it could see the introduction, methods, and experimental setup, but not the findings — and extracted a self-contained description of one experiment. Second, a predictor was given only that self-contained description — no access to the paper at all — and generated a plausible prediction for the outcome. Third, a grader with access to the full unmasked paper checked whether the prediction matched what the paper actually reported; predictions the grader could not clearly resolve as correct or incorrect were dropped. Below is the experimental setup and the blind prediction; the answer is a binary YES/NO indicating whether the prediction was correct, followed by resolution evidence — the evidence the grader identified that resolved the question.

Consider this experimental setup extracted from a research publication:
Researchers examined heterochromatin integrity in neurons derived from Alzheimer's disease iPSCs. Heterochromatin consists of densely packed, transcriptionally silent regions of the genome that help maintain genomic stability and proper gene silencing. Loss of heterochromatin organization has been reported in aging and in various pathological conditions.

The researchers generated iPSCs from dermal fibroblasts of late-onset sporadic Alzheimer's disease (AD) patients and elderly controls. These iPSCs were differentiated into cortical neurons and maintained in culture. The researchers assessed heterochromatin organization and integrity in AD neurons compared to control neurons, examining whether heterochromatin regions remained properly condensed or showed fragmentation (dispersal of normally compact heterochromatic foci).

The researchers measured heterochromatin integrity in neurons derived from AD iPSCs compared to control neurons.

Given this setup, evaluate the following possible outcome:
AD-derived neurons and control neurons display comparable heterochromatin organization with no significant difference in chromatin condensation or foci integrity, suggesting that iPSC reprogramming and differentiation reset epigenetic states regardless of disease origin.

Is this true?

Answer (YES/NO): NO